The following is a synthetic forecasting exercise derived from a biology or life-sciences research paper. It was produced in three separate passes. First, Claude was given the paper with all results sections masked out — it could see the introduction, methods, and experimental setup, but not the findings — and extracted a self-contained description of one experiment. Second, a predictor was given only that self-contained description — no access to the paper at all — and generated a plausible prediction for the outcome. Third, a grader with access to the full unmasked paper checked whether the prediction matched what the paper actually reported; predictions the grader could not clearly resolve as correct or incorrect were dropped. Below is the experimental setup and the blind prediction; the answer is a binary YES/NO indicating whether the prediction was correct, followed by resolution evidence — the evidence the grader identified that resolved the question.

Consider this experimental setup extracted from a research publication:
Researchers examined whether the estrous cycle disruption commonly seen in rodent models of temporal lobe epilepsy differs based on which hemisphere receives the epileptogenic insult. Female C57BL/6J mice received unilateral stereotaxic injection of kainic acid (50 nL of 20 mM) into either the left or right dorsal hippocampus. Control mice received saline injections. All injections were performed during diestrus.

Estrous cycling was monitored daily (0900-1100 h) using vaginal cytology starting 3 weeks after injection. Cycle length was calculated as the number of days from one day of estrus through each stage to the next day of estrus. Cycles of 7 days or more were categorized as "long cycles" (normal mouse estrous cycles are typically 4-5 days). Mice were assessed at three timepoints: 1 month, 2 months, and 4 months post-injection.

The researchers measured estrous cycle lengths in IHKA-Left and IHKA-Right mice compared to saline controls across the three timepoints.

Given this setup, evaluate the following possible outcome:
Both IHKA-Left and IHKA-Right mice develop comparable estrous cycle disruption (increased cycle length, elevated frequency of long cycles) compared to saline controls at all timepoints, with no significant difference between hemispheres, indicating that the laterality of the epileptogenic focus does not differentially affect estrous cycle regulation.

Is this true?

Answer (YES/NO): NO